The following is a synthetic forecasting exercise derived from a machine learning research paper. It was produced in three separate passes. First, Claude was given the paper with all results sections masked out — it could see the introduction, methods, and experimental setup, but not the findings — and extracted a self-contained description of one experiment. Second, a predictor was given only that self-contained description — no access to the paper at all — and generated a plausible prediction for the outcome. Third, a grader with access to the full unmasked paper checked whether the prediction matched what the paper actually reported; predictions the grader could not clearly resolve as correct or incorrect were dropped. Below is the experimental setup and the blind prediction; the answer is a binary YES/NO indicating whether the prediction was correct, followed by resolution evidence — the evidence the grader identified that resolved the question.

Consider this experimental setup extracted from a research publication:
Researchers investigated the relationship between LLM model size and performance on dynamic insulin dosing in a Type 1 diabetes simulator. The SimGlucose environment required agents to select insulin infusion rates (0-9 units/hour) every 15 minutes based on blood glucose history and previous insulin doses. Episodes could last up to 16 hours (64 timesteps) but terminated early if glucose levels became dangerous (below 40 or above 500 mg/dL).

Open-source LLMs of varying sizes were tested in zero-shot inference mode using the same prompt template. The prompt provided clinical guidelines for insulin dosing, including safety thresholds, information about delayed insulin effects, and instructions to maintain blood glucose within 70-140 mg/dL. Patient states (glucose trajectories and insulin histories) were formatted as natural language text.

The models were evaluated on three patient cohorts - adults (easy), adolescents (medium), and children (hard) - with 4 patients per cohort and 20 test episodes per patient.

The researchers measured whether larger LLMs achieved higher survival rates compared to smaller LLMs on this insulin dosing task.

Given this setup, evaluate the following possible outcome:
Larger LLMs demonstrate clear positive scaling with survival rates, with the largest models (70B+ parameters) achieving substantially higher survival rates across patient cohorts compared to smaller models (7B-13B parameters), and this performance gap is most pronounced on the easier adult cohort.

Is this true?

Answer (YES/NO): NO